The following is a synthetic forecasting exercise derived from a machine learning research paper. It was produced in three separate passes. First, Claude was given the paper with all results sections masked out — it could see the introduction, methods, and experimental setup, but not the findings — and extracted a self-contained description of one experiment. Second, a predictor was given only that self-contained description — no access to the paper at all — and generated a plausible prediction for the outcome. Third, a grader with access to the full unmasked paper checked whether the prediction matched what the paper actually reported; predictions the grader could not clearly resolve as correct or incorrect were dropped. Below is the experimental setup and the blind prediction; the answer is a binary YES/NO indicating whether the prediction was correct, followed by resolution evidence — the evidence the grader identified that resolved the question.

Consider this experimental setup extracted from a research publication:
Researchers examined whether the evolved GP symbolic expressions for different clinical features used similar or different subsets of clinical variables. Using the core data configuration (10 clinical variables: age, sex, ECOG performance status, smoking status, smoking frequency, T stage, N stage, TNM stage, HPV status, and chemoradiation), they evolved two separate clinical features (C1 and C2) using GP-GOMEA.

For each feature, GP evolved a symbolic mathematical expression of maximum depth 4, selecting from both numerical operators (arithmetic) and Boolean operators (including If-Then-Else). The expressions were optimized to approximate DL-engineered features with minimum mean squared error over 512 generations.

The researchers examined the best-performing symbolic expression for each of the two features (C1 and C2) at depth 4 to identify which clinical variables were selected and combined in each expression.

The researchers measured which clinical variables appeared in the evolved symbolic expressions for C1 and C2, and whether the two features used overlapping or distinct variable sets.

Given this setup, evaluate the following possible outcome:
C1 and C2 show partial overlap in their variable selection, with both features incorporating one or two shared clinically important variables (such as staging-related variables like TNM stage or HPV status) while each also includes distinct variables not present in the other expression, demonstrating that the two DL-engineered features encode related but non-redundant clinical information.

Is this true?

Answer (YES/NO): NO